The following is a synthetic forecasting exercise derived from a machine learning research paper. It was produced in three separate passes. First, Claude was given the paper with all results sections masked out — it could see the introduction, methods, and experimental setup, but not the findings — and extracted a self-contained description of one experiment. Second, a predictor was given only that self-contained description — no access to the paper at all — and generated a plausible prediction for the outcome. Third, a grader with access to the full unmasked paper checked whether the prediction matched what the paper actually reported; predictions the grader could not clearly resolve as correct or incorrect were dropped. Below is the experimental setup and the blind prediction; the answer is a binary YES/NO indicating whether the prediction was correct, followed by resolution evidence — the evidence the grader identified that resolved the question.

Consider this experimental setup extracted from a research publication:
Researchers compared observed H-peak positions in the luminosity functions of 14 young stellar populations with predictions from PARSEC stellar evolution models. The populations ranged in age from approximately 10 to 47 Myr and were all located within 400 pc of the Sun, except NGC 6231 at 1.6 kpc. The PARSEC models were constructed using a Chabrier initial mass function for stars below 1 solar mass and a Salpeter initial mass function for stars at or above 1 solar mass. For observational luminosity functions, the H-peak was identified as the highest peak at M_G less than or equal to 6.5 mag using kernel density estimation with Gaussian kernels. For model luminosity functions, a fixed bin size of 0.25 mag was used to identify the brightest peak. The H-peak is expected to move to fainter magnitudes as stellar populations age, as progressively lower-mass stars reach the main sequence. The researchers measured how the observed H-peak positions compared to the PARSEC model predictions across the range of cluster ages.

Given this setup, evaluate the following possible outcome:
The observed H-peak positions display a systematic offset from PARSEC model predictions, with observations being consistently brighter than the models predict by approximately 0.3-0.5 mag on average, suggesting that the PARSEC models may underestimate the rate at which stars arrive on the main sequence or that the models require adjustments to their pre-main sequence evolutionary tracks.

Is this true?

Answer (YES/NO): NO